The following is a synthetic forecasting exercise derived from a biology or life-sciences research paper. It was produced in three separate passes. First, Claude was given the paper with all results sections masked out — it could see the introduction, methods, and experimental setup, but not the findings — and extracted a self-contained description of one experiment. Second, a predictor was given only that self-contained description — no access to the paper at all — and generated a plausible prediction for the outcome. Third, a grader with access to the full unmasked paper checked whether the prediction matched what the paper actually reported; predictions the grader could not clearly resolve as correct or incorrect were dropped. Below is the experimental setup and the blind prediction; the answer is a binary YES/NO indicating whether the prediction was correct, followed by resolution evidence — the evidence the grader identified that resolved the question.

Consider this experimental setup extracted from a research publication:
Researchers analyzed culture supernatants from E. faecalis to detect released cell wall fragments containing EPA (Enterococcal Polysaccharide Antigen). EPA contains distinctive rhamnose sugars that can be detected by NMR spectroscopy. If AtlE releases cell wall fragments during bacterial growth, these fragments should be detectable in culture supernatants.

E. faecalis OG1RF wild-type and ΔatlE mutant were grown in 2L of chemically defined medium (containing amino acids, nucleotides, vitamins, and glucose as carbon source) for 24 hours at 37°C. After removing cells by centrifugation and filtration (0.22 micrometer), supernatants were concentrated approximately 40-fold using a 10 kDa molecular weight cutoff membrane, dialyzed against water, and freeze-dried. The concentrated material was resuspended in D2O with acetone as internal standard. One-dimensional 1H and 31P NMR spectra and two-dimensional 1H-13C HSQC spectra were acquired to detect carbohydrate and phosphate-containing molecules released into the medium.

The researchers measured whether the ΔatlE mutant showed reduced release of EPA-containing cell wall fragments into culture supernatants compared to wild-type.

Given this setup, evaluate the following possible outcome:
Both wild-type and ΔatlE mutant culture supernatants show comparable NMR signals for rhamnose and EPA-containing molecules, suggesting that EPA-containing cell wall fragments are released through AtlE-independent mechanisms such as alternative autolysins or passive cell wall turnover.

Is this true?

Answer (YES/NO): NO